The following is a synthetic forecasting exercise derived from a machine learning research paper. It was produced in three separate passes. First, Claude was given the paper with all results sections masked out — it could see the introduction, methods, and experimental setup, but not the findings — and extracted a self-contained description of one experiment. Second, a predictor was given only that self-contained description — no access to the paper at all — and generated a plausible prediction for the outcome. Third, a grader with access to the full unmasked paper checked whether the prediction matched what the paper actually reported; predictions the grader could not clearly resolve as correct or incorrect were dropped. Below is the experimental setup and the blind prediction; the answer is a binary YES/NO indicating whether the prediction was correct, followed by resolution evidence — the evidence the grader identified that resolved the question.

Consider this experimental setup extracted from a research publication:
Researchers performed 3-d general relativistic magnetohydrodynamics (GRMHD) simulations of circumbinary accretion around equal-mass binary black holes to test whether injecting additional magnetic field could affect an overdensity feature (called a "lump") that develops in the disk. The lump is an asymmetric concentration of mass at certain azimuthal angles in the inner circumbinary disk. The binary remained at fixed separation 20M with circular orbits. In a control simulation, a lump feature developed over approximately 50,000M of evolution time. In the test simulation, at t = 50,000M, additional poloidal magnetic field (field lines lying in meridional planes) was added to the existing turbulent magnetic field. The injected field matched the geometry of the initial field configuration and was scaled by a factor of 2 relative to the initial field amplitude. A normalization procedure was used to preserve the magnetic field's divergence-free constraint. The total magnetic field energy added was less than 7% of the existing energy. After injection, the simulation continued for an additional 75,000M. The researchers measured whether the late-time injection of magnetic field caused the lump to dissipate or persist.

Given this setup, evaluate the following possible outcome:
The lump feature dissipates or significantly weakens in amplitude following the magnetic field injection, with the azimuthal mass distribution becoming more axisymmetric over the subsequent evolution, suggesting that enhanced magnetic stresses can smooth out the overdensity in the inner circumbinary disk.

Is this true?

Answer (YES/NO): NO